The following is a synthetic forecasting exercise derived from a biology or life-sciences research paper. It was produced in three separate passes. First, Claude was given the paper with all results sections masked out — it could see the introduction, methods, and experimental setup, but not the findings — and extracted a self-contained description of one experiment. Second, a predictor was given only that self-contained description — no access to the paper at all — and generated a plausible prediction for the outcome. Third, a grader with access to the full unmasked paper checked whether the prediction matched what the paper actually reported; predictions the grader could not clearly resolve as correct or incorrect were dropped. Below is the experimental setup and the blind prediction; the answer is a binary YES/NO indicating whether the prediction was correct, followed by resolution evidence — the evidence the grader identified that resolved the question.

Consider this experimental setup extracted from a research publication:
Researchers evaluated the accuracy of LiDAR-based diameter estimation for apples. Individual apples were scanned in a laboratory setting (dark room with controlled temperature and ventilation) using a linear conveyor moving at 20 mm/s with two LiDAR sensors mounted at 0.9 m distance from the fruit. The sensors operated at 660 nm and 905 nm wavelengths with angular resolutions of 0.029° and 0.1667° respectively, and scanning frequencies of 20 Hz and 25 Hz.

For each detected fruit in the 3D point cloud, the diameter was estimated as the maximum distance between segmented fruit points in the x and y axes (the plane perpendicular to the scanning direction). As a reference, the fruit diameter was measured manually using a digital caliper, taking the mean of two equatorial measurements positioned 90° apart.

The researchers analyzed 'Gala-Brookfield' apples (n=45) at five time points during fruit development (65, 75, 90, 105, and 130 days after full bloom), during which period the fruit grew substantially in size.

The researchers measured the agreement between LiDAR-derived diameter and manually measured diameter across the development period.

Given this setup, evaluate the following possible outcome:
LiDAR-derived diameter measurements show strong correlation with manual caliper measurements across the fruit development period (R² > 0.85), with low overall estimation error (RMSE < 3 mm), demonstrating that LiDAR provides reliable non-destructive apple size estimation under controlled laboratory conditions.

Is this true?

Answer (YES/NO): NO